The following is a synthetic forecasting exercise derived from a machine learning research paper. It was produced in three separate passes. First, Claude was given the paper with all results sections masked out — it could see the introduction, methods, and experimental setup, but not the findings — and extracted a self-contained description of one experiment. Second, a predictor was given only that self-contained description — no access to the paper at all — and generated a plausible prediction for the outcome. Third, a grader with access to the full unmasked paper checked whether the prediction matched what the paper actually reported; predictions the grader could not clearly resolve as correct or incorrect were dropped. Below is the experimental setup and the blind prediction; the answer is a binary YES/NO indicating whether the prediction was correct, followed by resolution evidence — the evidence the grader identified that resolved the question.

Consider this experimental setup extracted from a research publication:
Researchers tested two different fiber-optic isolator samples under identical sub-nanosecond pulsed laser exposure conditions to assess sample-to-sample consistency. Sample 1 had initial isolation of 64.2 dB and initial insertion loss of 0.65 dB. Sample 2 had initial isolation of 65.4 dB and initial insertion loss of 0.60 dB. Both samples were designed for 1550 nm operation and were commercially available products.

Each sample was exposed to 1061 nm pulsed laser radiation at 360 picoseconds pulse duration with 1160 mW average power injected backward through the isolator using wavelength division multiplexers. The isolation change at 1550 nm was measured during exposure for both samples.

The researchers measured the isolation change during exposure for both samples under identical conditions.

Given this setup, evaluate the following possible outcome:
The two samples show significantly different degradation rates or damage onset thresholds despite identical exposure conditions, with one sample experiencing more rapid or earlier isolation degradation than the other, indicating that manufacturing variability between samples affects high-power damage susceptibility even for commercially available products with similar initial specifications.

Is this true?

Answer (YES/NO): YES